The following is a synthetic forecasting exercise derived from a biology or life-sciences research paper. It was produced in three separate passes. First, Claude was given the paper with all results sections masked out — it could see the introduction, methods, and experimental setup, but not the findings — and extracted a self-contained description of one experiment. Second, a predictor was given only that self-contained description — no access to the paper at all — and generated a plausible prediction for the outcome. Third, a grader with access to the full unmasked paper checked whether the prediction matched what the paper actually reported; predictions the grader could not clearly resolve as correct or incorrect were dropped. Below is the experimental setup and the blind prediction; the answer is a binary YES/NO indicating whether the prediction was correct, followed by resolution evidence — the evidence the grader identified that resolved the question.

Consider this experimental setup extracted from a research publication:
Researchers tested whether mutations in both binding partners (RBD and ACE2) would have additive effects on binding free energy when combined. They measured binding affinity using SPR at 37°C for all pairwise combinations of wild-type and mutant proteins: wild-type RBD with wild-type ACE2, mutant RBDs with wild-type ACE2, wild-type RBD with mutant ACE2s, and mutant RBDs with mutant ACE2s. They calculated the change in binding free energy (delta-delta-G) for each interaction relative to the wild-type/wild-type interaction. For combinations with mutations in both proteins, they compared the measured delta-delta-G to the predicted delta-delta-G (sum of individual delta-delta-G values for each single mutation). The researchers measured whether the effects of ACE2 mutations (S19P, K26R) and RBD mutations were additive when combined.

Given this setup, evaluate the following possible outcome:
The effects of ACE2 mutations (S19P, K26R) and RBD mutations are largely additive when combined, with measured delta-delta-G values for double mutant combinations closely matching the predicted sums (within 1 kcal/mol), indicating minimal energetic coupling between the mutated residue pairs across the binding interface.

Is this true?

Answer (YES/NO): YES